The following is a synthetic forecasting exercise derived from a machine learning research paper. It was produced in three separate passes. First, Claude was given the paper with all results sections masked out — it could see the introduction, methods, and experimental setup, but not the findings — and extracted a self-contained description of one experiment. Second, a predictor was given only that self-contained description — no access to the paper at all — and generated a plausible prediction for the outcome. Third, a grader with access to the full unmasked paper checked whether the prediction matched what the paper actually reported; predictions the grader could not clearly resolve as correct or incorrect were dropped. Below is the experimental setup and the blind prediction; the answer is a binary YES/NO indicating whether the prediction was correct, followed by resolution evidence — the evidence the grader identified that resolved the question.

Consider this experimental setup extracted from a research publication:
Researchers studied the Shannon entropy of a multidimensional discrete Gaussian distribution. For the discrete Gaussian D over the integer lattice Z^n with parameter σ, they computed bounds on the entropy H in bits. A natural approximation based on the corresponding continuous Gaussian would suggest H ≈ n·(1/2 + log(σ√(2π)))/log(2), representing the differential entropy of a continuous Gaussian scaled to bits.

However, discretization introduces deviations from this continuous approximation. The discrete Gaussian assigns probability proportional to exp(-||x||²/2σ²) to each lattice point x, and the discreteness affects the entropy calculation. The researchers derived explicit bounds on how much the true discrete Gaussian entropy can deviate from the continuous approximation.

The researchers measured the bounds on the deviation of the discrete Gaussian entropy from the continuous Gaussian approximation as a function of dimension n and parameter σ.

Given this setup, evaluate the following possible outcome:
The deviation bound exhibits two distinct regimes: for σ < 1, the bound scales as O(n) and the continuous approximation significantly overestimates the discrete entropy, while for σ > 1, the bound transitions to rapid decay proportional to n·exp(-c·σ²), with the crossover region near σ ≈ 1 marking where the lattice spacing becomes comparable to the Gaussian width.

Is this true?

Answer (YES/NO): NO